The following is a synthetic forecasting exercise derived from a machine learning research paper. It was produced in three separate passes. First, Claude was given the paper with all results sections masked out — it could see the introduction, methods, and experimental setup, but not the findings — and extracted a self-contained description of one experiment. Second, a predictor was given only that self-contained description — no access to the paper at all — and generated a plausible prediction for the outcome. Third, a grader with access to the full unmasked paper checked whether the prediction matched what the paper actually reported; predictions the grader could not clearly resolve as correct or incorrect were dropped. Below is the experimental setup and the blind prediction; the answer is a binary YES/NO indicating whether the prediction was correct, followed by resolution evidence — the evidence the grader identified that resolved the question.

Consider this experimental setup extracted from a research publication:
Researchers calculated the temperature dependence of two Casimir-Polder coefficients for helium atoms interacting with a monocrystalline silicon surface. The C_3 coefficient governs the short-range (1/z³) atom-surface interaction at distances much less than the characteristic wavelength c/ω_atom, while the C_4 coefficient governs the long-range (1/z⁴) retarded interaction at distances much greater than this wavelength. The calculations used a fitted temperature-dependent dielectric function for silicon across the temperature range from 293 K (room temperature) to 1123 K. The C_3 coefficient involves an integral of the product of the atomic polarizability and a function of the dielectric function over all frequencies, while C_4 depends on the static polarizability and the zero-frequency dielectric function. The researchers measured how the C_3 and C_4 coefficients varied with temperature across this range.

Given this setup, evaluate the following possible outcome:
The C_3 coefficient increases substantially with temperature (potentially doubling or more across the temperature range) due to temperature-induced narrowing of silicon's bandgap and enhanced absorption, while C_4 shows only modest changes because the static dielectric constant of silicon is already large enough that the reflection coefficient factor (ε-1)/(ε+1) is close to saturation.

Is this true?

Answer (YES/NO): NO